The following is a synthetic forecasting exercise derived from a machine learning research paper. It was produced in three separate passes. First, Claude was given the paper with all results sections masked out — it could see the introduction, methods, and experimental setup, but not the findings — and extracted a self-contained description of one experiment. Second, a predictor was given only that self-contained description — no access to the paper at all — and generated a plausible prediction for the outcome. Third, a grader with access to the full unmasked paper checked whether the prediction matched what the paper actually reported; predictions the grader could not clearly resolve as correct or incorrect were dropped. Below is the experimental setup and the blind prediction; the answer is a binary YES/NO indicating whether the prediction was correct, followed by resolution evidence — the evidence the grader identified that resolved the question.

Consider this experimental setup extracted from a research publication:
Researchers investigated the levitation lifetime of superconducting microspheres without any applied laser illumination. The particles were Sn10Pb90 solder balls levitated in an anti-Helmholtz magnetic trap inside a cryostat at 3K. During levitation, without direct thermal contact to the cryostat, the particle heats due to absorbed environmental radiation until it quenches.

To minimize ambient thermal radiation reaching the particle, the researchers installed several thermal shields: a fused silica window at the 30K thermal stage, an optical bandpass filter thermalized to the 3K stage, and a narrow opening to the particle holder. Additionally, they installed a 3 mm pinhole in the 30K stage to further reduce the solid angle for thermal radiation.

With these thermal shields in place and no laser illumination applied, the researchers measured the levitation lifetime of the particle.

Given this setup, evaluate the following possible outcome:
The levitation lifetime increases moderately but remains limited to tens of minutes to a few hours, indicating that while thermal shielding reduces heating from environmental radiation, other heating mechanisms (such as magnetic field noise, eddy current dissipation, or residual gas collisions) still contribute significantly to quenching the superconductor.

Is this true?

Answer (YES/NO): NO